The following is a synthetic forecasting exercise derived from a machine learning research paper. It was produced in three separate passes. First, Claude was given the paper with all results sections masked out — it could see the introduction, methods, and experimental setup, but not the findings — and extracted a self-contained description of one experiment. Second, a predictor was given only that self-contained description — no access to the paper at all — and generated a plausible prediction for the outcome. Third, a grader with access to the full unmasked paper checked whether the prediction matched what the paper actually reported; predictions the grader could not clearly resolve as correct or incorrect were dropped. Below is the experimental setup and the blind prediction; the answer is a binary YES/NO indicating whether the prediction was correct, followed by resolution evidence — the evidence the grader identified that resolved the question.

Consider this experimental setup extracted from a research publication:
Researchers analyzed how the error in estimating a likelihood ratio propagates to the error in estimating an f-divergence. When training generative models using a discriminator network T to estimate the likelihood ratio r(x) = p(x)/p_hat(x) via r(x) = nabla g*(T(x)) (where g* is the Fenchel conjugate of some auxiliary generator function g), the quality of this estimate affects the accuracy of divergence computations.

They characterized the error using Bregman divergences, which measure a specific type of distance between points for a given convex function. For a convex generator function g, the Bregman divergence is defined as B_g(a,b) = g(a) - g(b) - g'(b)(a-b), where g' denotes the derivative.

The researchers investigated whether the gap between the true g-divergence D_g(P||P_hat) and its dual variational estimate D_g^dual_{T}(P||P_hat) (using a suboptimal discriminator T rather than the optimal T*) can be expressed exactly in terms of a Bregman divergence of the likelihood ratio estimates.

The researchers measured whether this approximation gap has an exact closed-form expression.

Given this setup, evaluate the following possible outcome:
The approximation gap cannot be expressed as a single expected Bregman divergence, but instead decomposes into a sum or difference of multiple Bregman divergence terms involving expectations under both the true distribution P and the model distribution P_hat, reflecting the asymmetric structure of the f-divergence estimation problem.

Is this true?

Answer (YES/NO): NO